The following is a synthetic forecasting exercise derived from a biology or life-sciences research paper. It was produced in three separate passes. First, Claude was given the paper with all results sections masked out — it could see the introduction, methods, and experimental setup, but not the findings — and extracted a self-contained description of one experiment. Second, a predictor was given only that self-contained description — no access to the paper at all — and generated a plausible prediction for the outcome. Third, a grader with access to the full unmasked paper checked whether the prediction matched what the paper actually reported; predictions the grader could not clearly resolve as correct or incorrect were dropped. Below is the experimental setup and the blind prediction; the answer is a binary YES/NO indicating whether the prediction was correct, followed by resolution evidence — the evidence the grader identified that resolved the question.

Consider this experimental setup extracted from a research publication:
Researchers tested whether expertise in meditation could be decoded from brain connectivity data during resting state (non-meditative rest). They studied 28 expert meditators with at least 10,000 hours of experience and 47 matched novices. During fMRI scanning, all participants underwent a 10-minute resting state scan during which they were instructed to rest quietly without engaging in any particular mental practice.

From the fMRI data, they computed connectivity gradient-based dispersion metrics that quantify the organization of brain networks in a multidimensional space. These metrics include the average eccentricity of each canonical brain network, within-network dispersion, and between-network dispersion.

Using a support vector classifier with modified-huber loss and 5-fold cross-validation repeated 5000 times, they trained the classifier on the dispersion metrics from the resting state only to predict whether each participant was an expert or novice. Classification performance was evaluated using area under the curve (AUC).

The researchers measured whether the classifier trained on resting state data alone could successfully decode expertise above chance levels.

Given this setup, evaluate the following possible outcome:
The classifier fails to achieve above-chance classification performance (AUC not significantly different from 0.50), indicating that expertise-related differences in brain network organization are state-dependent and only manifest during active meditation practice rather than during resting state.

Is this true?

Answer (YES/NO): YES